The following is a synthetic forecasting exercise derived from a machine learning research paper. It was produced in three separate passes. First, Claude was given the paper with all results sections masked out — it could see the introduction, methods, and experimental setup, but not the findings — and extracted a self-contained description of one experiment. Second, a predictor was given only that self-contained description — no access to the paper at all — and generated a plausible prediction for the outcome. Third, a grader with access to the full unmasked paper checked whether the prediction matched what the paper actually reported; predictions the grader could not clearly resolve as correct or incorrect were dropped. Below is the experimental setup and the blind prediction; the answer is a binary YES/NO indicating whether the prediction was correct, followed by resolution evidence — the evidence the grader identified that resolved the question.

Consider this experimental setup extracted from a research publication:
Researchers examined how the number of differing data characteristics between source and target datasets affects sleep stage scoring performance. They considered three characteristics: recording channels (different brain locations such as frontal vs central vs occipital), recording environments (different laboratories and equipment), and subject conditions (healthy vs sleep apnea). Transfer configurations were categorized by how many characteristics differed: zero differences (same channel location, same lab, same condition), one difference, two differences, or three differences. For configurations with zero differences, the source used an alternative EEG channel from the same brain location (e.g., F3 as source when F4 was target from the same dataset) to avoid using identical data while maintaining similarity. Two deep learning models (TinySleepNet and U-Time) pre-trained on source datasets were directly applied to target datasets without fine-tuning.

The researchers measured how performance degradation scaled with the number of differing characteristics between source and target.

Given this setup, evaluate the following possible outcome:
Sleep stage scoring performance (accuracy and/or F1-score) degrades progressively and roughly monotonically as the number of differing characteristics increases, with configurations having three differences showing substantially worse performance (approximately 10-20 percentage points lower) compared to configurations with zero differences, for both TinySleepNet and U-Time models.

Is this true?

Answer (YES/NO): NO